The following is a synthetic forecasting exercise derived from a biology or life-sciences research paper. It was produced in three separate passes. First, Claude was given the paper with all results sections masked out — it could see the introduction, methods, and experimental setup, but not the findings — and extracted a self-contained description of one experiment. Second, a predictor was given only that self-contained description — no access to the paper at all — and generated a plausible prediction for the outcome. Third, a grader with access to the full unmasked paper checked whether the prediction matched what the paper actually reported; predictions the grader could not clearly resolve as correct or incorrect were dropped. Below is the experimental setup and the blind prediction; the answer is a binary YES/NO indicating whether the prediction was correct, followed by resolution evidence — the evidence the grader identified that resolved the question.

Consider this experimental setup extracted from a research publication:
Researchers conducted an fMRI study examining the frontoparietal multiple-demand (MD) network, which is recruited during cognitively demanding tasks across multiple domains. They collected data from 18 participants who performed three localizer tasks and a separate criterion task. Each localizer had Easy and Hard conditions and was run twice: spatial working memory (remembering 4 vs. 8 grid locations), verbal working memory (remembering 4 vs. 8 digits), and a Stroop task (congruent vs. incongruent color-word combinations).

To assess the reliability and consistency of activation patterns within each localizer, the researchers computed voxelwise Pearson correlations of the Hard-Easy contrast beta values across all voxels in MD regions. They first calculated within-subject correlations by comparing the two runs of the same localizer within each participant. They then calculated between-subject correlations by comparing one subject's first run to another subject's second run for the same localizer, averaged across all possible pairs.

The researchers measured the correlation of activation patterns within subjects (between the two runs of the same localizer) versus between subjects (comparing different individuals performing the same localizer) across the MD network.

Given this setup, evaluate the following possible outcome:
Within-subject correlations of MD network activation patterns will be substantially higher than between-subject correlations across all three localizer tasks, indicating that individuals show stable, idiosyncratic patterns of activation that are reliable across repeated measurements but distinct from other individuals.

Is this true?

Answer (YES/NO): YES